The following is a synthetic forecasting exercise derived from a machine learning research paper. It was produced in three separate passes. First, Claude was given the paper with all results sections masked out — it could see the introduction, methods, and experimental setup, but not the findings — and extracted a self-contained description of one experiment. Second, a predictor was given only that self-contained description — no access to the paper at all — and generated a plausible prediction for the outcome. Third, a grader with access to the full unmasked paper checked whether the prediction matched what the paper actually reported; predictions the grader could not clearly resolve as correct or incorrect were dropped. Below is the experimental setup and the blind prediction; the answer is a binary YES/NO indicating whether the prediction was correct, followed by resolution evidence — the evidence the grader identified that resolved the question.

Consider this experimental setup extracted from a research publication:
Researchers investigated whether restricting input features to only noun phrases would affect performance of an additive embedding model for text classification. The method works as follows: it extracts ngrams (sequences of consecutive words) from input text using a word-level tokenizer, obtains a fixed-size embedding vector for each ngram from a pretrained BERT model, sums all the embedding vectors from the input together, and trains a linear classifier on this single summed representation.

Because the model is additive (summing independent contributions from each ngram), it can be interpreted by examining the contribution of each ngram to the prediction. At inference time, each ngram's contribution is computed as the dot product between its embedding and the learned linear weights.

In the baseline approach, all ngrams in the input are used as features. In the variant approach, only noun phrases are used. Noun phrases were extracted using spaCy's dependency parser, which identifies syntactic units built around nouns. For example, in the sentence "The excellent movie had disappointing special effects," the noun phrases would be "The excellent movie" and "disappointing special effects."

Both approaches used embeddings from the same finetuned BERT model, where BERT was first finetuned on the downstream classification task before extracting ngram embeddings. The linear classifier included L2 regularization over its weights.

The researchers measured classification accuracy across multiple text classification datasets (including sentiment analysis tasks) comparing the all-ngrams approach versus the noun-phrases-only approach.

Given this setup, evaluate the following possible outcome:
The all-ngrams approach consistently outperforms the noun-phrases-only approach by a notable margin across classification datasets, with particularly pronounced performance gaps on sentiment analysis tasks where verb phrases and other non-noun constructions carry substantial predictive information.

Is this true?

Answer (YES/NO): NO